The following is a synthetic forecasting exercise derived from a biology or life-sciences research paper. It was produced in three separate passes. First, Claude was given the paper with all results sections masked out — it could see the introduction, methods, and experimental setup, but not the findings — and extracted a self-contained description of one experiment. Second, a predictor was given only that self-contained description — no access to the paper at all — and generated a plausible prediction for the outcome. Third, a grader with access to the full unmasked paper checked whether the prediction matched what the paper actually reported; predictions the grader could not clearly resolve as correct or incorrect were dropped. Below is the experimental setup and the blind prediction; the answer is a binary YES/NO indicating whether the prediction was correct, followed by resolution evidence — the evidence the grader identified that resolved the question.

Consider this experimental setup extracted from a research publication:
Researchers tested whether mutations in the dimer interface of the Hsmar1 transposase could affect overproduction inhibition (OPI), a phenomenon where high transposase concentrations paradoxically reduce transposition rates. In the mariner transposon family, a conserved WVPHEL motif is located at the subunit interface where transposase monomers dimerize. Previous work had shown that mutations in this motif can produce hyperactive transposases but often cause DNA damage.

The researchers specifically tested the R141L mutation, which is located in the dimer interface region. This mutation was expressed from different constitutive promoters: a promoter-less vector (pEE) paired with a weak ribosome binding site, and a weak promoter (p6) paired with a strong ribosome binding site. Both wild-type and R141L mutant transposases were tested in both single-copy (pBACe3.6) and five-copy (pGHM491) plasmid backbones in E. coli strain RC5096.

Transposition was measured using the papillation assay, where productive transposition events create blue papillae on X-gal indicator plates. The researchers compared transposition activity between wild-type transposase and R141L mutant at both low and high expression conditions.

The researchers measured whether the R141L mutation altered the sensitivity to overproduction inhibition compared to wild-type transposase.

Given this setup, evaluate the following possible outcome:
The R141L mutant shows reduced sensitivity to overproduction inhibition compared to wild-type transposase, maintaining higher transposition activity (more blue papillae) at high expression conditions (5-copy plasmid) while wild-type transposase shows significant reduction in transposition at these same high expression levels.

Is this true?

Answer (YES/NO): YES